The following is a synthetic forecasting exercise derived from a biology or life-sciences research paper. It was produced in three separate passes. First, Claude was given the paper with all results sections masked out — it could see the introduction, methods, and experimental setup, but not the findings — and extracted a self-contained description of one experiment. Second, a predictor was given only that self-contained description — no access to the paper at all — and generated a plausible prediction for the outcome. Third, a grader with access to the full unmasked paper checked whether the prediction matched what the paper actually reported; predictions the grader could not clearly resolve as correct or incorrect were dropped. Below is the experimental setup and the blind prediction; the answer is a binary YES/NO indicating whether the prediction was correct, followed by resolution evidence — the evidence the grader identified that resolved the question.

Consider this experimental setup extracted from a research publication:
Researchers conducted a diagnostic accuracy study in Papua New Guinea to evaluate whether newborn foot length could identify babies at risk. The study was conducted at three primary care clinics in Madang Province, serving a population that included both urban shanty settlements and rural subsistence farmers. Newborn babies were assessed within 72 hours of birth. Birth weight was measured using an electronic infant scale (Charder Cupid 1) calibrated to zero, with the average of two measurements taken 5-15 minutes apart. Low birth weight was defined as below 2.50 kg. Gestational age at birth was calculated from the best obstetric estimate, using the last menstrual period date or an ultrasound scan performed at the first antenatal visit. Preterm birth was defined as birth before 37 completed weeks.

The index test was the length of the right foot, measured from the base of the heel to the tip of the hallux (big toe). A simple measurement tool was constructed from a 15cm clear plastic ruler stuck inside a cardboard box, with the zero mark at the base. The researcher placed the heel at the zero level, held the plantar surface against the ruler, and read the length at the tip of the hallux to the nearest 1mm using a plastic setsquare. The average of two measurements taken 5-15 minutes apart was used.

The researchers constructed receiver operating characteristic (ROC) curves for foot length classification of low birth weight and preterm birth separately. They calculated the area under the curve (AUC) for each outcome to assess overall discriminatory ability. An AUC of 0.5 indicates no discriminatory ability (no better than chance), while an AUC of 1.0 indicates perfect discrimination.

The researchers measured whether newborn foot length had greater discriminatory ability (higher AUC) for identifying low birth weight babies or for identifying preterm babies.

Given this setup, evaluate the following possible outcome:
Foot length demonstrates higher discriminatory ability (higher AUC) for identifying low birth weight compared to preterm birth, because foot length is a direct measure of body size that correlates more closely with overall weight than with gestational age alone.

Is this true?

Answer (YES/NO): YES